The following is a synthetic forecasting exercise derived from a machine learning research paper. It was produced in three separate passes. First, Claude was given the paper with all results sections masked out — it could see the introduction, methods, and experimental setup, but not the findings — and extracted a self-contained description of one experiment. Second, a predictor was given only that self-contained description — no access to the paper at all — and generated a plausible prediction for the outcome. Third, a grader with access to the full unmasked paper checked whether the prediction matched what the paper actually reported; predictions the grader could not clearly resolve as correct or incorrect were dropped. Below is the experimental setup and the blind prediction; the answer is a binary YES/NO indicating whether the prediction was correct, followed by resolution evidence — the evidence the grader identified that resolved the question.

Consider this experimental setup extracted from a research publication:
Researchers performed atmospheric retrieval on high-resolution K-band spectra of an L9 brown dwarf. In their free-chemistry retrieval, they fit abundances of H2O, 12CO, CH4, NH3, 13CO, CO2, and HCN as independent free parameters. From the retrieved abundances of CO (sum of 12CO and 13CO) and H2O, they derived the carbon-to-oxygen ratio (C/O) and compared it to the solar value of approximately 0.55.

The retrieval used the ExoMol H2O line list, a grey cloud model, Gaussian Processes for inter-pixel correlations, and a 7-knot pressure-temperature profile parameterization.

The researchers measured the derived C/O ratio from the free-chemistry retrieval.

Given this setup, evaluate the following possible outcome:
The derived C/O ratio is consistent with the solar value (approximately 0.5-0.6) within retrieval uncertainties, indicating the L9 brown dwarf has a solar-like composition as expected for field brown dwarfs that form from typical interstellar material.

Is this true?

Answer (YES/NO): NO